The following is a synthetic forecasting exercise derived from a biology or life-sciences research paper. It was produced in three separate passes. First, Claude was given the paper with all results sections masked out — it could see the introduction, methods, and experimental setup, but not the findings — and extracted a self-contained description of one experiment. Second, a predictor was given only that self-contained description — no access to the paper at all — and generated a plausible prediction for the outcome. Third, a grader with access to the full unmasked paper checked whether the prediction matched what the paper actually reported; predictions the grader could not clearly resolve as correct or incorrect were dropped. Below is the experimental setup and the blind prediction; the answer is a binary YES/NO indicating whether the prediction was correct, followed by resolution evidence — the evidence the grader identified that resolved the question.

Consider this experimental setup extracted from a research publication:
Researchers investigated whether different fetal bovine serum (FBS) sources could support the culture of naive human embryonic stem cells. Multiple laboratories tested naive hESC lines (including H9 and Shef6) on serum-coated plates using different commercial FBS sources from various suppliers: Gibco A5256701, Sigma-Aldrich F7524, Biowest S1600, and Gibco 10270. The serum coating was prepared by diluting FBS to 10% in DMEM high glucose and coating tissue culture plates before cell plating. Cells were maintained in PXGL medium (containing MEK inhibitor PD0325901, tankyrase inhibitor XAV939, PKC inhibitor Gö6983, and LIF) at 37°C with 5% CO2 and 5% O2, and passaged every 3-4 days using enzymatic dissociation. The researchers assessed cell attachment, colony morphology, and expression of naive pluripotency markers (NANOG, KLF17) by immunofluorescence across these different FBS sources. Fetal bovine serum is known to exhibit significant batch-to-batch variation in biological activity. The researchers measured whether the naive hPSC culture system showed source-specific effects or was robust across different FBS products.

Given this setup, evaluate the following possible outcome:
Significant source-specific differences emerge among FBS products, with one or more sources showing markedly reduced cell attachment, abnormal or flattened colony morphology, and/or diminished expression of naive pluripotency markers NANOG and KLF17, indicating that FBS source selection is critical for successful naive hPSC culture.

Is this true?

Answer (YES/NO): NO